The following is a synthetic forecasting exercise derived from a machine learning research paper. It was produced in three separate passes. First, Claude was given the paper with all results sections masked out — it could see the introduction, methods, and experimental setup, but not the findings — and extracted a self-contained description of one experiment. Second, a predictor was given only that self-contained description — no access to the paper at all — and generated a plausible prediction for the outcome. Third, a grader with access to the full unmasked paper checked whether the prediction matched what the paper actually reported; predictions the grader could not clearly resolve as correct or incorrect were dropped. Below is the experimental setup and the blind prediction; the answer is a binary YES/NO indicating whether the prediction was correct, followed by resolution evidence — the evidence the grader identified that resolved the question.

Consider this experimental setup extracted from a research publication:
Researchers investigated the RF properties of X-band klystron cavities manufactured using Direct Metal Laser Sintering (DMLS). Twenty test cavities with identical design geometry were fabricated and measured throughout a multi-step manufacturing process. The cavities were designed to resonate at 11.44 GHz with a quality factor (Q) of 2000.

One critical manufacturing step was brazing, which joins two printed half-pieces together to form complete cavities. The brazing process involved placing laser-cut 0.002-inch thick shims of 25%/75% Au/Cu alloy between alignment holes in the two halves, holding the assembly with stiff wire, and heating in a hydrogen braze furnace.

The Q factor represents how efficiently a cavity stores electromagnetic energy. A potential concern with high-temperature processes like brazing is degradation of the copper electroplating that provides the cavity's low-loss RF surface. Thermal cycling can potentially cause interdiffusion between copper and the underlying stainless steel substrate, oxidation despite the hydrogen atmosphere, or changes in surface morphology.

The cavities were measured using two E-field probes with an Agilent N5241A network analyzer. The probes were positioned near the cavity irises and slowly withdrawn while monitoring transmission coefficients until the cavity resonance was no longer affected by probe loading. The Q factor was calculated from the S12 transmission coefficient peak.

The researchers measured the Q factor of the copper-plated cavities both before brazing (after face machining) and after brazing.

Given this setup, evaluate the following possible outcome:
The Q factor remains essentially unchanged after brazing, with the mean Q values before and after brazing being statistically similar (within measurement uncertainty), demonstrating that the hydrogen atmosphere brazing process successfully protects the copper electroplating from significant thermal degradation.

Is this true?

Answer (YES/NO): NO